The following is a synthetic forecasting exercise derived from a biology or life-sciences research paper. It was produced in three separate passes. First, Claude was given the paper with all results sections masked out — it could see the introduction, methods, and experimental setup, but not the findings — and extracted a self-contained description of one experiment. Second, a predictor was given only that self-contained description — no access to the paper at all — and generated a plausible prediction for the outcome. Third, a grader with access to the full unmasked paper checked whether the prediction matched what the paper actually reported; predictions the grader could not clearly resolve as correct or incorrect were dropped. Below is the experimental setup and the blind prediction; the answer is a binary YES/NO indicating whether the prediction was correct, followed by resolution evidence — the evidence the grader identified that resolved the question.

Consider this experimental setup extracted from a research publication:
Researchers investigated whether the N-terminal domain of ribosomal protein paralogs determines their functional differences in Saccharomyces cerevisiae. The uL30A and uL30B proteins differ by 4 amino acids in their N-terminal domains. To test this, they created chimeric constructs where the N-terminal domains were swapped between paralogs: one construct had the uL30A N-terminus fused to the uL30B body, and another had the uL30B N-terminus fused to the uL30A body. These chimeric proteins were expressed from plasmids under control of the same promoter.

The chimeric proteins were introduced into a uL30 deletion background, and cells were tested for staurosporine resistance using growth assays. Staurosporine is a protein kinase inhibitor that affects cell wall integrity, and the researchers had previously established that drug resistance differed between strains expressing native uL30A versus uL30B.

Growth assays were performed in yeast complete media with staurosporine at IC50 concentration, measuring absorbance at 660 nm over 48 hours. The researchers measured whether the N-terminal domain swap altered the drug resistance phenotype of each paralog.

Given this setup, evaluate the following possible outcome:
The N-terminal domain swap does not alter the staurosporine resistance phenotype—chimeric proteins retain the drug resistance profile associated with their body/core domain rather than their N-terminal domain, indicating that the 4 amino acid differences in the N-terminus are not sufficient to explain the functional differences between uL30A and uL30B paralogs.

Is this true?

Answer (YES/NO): NO